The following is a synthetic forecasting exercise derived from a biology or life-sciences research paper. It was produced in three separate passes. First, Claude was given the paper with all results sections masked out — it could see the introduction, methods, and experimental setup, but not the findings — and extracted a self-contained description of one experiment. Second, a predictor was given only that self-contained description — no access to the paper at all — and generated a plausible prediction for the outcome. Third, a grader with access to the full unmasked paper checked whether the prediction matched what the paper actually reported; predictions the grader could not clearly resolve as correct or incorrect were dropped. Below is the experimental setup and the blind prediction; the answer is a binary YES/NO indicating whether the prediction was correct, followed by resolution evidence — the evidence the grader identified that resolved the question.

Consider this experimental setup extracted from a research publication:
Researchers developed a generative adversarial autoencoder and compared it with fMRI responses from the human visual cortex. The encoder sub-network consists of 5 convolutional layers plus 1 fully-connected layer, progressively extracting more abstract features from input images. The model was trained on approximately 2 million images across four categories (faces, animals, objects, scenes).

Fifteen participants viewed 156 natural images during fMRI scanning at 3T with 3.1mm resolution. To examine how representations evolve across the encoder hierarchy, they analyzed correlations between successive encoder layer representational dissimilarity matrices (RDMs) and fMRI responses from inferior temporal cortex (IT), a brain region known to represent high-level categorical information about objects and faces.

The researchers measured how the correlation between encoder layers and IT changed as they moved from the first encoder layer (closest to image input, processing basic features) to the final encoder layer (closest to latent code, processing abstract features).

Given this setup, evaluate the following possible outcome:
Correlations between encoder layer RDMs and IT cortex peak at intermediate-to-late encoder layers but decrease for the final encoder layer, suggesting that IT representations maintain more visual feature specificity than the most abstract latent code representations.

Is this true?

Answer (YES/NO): NO